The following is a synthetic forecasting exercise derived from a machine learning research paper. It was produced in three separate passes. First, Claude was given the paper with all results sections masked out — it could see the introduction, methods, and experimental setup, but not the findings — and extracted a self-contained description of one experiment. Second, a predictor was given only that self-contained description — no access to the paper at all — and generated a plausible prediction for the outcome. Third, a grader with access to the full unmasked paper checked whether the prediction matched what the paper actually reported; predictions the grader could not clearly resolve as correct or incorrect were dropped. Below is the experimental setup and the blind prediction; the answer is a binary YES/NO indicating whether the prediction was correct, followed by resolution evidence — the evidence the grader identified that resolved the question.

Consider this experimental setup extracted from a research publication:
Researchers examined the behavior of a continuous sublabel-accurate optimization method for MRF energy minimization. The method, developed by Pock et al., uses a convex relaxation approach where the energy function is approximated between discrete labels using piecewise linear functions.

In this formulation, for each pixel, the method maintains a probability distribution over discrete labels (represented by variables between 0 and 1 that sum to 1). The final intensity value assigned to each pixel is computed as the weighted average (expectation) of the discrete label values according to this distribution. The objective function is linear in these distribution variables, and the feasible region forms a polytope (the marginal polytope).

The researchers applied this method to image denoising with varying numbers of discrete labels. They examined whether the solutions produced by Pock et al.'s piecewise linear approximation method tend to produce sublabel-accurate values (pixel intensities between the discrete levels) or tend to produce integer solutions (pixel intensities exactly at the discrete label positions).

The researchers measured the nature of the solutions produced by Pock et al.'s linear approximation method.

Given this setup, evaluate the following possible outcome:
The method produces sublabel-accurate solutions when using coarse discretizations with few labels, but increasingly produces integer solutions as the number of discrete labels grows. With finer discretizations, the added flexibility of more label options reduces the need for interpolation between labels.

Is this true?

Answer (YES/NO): NO